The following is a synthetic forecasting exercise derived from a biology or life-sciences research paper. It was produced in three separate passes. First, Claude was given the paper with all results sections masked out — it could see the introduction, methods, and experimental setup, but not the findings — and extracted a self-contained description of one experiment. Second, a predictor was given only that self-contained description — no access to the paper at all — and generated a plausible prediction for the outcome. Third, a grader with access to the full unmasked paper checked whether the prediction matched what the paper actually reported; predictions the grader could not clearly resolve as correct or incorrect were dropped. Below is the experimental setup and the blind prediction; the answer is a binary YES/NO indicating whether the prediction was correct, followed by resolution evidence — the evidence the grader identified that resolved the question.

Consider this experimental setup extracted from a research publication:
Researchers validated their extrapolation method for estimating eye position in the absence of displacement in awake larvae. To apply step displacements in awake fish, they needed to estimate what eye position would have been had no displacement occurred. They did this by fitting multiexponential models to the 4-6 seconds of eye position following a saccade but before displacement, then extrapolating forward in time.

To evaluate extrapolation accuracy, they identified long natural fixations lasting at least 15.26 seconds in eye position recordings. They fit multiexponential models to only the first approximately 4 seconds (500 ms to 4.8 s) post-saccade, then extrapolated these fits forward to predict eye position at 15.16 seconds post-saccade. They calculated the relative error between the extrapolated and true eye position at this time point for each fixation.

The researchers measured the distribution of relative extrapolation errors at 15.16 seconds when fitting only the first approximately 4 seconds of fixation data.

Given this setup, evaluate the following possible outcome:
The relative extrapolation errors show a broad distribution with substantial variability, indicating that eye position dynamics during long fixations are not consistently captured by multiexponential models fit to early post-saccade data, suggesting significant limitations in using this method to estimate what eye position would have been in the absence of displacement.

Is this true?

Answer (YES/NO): YES